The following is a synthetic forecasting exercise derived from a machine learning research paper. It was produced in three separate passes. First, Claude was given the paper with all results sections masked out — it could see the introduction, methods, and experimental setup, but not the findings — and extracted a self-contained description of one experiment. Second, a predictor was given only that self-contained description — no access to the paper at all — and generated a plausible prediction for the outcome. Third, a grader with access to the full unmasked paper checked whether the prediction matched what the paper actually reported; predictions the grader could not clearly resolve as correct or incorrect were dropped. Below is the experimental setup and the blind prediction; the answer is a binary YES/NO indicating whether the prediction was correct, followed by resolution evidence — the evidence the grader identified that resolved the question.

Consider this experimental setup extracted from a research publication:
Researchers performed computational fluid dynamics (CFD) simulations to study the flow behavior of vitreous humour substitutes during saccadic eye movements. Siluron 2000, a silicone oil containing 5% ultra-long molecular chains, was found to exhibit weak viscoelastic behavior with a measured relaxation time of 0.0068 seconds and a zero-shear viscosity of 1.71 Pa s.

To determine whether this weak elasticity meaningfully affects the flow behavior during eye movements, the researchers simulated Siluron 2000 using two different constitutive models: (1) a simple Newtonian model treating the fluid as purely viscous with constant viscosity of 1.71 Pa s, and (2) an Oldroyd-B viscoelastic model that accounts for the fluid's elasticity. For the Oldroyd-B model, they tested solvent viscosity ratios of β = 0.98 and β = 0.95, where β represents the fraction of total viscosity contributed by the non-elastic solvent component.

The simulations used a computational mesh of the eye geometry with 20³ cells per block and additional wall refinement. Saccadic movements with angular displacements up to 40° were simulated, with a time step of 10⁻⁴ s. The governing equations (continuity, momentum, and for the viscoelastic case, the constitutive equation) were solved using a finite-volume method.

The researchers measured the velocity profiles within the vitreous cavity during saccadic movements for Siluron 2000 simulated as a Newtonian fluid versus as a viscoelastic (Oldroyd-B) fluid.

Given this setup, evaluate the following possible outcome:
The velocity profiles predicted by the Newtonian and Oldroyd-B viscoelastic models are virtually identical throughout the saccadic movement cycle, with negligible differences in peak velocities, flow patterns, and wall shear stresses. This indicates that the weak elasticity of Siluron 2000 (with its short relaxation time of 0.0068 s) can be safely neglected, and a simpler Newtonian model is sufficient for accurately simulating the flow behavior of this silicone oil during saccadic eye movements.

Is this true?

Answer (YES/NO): YES